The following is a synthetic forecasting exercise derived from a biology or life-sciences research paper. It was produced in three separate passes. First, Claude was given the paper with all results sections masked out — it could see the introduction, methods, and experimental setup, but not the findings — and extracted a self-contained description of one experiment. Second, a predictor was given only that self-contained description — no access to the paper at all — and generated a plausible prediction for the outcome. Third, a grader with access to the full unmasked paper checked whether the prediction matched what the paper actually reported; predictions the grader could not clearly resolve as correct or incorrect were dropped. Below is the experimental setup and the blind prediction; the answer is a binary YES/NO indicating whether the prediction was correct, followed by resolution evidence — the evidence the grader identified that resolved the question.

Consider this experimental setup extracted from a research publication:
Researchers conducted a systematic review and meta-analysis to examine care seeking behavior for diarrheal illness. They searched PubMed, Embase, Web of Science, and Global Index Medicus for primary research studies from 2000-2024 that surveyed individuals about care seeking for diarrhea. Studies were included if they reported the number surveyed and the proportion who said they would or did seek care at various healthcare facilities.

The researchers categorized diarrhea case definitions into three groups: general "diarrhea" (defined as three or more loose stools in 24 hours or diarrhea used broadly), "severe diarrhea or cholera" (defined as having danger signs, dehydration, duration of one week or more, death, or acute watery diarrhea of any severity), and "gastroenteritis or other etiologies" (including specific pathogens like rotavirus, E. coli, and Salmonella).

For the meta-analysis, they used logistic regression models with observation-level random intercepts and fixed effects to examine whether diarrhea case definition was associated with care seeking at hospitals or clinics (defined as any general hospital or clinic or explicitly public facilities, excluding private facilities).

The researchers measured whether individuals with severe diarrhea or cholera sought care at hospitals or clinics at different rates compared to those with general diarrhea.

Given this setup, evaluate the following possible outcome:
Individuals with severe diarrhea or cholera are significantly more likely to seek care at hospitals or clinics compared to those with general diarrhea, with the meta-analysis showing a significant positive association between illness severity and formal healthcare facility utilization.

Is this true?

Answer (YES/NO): YES